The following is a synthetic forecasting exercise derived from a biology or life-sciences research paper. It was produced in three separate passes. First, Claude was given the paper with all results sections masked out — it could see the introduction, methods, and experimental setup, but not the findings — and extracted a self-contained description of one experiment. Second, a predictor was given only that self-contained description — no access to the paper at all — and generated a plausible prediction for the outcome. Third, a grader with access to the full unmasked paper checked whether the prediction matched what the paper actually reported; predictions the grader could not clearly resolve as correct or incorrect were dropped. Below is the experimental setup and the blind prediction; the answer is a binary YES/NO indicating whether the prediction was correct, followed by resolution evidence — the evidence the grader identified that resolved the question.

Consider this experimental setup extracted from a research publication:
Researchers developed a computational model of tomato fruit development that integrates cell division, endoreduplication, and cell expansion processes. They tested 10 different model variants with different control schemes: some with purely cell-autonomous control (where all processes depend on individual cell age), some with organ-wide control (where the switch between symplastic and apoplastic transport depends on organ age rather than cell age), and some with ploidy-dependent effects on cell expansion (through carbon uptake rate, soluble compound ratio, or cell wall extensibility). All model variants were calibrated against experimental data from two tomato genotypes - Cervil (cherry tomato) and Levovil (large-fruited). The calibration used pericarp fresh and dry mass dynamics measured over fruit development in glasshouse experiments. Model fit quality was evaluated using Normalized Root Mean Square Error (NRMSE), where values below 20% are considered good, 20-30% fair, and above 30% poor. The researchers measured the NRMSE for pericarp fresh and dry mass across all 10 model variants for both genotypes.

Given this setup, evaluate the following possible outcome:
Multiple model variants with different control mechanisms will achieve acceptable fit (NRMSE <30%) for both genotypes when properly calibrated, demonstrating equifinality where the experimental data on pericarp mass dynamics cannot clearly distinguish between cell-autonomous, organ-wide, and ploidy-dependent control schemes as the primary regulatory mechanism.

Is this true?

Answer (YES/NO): YES